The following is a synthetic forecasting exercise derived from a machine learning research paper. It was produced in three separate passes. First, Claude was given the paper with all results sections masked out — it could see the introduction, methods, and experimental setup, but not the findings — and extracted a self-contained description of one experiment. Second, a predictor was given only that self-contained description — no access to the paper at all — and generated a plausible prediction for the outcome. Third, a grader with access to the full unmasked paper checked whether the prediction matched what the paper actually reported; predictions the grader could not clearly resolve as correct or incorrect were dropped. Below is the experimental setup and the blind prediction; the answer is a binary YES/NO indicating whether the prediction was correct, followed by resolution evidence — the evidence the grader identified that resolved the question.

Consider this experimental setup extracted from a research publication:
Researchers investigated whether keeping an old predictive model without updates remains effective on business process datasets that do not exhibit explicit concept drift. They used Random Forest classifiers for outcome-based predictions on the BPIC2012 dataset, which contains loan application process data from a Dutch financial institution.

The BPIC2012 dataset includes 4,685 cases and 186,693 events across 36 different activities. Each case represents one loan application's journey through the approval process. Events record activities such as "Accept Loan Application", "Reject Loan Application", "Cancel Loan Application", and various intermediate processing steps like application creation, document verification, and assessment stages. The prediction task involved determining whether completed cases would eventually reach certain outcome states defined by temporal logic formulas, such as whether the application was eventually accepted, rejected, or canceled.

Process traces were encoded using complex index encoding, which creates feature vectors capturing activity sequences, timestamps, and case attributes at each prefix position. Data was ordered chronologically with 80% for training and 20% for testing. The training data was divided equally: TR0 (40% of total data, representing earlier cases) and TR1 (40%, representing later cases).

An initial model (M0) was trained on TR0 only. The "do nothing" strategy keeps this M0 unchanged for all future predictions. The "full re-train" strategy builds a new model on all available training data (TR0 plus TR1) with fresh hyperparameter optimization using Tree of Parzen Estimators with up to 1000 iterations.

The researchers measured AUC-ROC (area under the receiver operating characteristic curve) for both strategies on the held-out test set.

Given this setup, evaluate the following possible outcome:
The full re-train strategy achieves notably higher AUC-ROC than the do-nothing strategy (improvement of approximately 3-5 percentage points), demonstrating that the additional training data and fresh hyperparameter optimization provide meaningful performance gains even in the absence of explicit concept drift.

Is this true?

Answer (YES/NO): NO